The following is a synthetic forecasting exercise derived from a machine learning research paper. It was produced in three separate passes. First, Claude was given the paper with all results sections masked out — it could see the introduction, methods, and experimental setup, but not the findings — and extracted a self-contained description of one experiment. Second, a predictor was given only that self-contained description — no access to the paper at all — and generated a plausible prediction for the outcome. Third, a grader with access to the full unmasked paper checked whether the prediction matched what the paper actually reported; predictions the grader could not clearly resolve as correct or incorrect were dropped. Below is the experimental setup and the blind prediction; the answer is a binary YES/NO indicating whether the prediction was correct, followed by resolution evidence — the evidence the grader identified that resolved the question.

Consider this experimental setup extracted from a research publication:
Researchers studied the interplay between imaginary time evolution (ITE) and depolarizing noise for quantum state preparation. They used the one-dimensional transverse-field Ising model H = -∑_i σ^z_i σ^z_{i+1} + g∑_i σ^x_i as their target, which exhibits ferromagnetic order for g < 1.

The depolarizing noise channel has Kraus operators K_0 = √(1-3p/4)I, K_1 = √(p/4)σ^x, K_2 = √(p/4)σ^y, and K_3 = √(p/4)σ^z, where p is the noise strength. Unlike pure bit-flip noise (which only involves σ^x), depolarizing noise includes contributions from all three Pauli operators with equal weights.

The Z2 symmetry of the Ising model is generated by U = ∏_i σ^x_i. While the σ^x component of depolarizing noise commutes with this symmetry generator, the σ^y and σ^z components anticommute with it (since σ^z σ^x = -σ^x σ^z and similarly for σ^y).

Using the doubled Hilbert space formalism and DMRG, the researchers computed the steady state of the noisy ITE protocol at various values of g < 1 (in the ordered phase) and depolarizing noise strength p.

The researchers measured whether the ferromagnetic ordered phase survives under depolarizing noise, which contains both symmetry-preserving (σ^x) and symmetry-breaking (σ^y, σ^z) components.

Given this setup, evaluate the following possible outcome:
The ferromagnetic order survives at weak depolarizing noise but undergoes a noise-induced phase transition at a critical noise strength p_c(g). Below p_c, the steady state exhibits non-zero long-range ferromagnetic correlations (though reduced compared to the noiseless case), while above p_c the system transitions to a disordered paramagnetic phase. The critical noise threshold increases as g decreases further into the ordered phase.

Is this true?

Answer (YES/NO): YES